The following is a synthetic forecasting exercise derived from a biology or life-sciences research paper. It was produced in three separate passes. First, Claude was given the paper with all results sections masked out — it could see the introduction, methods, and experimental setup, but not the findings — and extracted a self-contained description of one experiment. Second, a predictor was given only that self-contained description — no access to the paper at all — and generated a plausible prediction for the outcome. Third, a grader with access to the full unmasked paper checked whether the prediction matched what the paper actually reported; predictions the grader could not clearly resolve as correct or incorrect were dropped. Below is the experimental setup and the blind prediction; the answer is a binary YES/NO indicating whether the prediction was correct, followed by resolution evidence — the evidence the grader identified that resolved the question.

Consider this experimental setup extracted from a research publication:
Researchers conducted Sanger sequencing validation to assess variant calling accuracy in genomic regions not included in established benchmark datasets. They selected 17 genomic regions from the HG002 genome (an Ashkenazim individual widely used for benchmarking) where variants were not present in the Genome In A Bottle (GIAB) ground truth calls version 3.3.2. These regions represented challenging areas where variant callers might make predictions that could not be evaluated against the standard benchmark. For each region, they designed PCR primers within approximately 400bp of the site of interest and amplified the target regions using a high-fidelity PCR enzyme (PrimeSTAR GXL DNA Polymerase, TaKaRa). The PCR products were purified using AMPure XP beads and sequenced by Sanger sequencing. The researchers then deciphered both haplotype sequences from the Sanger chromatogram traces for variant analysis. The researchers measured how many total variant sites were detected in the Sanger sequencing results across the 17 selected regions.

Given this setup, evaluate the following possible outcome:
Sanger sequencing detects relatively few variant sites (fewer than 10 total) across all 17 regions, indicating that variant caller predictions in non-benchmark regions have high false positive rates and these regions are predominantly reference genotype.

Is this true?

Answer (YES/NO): NO